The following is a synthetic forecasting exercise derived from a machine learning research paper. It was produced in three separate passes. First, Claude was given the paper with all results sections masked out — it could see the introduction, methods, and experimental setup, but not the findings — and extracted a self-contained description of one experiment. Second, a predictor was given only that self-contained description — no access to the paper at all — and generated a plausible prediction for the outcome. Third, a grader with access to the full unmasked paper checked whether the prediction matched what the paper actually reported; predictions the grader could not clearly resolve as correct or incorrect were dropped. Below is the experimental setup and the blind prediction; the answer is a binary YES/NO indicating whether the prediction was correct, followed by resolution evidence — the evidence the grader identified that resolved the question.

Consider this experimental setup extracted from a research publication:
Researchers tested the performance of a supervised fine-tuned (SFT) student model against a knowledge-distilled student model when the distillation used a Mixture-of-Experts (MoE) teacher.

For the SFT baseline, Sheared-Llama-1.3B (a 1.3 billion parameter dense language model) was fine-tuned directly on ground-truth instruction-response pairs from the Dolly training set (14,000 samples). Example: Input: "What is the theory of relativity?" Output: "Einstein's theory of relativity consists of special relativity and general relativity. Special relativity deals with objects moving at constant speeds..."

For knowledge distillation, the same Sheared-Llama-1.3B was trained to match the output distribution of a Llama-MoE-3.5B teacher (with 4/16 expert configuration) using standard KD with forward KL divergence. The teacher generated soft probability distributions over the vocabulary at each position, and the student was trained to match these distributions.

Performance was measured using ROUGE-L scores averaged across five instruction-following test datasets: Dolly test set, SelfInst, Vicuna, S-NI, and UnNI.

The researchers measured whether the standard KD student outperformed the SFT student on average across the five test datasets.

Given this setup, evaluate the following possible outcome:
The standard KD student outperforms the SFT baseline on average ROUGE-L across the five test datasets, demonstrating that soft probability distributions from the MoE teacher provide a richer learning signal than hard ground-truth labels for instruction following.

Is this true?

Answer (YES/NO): NO